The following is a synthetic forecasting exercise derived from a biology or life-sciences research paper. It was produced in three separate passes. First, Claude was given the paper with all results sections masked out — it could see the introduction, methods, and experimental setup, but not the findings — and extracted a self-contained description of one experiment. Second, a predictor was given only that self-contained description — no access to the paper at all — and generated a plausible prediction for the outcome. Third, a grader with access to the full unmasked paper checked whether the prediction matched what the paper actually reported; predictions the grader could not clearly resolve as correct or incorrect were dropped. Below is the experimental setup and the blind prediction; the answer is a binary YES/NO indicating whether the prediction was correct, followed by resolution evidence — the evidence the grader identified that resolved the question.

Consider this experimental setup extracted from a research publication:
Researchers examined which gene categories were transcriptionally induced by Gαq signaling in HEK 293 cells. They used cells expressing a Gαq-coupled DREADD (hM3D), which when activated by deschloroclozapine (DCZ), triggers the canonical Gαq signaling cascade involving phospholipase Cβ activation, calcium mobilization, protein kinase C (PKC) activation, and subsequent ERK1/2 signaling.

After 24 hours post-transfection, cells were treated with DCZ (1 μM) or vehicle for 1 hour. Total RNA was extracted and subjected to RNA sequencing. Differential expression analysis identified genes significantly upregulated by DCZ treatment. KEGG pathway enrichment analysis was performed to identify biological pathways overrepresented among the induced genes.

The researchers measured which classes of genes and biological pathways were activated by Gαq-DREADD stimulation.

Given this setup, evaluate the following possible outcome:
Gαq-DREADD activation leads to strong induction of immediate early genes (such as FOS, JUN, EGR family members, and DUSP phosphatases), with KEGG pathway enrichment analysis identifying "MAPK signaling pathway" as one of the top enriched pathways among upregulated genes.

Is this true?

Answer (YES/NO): NO